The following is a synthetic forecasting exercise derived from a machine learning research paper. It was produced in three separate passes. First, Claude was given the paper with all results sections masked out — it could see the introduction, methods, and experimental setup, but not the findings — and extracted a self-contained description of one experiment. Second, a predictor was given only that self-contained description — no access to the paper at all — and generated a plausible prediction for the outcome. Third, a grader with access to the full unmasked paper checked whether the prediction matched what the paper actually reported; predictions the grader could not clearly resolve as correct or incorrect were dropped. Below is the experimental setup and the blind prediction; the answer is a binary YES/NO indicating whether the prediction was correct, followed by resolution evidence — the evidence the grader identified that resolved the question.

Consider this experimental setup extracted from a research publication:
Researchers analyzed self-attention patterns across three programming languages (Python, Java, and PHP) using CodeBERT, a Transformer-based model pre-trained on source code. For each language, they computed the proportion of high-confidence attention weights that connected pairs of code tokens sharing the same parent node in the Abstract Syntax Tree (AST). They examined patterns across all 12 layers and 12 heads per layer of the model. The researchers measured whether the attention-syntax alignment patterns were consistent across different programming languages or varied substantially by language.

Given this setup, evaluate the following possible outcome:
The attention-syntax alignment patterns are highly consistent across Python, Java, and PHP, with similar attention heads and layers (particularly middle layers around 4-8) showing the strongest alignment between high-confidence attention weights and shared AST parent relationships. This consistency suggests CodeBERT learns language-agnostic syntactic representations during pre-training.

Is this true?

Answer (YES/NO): NO